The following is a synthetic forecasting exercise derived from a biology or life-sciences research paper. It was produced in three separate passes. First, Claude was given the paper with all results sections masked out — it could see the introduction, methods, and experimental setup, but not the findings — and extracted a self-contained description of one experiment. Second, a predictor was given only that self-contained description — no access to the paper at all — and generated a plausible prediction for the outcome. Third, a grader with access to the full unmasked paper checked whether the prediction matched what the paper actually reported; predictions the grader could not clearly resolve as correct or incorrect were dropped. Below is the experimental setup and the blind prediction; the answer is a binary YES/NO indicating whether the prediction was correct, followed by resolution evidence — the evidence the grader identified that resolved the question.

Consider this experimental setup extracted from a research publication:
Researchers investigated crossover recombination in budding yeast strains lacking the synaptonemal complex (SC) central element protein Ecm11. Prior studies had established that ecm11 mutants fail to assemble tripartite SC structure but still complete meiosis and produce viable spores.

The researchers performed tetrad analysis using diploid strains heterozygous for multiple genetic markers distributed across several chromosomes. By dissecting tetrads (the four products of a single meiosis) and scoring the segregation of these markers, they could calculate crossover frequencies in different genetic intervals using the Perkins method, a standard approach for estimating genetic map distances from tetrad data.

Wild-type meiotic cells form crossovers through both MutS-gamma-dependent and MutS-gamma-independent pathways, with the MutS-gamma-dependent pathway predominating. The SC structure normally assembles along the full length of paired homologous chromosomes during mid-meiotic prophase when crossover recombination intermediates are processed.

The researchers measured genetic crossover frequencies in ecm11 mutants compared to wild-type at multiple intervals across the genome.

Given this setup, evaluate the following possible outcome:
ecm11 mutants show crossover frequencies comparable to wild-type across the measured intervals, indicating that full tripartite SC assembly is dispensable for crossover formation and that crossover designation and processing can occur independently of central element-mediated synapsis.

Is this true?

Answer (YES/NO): NO